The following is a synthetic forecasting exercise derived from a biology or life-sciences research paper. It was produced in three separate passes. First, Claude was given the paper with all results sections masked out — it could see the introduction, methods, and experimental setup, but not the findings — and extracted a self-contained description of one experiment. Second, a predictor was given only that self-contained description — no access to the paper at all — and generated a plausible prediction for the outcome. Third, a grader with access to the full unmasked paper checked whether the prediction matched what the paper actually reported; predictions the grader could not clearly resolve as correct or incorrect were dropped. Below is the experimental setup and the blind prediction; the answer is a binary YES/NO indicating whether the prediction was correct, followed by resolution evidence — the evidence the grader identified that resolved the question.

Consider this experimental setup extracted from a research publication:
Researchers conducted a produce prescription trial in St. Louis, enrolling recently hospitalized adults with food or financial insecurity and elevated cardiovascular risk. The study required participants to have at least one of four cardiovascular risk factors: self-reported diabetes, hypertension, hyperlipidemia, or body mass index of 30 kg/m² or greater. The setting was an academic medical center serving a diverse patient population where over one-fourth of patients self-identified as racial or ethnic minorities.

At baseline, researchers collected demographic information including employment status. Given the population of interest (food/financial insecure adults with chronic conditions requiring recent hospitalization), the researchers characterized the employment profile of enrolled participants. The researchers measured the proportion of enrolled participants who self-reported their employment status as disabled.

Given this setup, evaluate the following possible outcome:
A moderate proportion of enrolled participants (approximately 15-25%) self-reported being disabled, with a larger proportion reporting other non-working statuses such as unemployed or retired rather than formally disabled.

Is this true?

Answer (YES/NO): NO